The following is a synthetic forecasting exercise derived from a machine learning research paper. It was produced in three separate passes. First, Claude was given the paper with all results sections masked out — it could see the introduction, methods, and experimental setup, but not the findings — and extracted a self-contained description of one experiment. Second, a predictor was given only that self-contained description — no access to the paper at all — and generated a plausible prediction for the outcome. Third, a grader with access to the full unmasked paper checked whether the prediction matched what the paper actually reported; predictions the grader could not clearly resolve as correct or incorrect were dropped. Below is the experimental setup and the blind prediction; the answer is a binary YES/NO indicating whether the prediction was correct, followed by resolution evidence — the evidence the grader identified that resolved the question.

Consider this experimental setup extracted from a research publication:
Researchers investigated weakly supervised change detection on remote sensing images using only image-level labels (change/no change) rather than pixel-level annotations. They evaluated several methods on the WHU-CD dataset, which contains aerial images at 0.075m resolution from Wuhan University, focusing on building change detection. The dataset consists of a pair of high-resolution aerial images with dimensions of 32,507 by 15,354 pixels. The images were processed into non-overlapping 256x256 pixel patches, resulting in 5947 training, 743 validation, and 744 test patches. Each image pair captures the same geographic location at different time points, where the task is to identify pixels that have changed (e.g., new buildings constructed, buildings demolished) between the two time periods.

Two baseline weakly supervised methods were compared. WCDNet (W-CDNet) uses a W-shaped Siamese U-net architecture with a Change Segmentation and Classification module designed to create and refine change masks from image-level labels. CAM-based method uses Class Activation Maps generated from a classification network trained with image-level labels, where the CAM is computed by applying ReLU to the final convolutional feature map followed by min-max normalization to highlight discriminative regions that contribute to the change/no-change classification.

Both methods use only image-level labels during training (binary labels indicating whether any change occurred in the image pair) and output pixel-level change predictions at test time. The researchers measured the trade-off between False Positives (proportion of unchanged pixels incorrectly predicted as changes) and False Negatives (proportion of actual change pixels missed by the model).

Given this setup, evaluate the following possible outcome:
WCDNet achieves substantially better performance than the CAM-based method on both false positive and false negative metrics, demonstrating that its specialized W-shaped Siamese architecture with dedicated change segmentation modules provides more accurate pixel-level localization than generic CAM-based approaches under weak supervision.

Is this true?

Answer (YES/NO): NO